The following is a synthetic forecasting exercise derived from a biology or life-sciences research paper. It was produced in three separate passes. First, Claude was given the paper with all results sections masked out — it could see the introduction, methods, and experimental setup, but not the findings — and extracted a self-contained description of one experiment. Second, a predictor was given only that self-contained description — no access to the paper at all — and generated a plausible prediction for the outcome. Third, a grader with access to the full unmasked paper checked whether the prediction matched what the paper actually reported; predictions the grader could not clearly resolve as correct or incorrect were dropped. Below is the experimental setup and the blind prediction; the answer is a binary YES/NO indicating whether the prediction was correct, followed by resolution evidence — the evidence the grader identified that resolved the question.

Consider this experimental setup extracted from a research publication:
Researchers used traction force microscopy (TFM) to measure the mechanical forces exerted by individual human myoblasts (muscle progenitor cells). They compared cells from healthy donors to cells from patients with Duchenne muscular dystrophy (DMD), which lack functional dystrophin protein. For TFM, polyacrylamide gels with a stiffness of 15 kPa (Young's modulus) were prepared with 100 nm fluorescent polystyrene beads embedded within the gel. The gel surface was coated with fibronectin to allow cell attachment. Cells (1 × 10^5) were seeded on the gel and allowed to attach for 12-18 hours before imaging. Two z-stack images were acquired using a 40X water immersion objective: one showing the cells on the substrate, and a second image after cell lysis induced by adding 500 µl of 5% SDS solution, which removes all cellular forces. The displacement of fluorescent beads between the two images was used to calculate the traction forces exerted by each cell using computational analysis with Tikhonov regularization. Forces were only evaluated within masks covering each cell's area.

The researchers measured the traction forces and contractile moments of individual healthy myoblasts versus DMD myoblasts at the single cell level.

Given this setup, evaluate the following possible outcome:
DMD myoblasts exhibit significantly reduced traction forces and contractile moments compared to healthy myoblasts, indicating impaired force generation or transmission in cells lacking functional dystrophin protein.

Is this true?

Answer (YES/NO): NO